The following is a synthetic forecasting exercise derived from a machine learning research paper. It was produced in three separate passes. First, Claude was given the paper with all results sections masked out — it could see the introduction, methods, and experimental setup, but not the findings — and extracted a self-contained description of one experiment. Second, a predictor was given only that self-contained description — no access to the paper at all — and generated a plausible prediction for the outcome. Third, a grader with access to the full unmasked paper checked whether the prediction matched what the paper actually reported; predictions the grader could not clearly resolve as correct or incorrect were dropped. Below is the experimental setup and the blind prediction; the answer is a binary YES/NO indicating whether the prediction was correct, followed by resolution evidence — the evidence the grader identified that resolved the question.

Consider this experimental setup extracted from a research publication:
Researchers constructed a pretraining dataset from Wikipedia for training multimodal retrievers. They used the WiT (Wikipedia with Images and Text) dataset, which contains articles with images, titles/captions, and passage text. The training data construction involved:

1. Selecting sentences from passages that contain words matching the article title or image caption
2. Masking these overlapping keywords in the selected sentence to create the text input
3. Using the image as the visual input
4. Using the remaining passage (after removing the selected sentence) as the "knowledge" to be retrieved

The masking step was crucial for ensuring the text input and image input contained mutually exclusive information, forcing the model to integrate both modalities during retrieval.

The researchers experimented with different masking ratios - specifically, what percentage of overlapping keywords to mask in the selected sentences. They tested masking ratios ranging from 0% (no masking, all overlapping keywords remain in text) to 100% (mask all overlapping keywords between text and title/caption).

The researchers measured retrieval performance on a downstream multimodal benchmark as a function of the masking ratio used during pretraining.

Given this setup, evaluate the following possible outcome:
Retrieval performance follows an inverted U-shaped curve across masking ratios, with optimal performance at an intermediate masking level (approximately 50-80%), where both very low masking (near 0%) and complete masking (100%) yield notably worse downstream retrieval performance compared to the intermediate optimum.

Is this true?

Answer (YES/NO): NO